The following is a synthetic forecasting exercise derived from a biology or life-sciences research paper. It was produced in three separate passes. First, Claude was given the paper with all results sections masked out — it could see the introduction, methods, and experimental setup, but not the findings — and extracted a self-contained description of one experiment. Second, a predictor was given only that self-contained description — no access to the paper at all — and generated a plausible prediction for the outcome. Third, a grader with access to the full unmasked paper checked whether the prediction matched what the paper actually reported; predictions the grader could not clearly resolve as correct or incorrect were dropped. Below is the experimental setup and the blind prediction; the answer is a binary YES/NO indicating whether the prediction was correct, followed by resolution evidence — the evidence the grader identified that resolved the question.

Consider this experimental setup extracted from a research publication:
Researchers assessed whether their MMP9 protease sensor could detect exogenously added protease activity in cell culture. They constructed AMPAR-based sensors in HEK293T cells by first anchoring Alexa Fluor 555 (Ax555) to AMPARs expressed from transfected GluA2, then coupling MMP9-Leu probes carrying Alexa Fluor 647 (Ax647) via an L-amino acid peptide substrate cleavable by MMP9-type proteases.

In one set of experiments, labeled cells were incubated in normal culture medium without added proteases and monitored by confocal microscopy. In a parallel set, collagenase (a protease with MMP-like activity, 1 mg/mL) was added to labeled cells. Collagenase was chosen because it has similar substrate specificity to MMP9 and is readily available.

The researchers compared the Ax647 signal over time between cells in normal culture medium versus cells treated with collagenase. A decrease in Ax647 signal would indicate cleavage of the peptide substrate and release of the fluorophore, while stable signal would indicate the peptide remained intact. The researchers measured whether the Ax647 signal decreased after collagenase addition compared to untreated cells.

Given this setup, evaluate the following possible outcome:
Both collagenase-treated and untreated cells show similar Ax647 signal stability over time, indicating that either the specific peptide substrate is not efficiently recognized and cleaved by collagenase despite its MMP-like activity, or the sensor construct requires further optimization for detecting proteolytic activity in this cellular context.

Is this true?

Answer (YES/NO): NO